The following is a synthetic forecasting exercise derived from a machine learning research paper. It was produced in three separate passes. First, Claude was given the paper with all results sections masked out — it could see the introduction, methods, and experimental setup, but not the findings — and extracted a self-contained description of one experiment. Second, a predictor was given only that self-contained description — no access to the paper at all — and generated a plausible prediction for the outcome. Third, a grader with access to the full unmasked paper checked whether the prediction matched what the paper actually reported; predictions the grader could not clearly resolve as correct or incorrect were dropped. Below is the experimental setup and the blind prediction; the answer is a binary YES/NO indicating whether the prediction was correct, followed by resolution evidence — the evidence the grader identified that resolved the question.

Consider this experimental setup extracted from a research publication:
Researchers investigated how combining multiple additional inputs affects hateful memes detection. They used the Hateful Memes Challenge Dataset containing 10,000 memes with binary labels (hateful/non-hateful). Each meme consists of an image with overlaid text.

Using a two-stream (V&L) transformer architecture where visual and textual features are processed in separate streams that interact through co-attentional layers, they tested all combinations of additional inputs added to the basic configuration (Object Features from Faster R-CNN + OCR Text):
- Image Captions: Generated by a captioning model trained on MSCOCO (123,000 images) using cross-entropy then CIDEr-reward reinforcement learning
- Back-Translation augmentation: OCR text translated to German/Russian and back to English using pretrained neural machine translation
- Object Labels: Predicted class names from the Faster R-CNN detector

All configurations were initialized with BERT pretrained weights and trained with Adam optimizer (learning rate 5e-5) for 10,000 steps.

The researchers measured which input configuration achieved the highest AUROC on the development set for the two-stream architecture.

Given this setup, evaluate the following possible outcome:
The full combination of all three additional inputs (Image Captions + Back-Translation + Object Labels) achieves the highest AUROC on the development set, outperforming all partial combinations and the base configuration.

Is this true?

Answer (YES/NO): NO